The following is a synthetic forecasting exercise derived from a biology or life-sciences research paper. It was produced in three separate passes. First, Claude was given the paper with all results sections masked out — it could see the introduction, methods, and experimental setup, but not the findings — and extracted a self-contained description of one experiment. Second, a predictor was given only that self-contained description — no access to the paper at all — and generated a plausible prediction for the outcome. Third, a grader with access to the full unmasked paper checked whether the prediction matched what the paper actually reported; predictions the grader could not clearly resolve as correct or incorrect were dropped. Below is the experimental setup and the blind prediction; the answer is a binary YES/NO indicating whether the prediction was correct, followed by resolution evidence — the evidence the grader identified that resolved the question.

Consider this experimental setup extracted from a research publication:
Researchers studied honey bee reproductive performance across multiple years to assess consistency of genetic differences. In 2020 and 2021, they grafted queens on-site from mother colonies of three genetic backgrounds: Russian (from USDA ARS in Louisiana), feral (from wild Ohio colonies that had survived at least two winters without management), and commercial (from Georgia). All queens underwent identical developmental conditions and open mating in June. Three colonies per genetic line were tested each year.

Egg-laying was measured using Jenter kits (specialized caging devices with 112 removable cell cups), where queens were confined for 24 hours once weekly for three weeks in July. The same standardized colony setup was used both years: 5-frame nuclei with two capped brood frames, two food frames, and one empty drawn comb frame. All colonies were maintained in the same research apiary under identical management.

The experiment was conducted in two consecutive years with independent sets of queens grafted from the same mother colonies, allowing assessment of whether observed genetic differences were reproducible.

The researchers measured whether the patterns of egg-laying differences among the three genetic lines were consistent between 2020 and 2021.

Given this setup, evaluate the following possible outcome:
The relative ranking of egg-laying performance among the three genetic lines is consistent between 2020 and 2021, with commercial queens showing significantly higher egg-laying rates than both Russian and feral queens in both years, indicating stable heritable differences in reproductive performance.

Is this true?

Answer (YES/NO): NO